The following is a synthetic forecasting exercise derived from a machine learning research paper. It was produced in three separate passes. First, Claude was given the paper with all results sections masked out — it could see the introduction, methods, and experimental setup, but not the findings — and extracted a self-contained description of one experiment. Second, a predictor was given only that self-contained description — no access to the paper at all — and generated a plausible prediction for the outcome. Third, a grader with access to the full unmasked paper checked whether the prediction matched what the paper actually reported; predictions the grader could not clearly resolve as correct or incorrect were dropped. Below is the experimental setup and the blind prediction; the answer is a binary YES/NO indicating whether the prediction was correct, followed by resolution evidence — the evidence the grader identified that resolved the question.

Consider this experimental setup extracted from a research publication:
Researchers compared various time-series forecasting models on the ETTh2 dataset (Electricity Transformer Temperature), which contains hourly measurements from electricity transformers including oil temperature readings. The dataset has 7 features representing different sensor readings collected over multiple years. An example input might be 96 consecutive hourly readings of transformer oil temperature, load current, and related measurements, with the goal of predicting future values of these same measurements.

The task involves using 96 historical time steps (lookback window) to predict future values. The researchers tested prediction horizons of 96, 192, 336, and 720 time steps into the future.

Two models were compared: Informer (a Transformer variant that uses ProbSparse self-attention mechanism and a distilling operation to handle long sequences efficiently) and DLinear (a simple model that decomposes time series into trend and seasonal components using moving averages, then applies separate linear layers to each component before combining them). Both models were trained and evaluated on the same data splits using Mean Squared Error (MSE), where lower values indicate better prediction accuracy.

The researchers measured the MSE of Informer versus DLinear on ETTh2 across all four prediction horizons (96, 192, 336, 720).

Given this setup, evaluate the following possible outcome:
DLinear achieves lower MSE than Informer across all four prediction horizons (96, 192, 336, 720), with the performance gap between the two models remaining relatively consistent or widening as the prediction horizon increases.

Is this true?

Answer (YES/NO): NO